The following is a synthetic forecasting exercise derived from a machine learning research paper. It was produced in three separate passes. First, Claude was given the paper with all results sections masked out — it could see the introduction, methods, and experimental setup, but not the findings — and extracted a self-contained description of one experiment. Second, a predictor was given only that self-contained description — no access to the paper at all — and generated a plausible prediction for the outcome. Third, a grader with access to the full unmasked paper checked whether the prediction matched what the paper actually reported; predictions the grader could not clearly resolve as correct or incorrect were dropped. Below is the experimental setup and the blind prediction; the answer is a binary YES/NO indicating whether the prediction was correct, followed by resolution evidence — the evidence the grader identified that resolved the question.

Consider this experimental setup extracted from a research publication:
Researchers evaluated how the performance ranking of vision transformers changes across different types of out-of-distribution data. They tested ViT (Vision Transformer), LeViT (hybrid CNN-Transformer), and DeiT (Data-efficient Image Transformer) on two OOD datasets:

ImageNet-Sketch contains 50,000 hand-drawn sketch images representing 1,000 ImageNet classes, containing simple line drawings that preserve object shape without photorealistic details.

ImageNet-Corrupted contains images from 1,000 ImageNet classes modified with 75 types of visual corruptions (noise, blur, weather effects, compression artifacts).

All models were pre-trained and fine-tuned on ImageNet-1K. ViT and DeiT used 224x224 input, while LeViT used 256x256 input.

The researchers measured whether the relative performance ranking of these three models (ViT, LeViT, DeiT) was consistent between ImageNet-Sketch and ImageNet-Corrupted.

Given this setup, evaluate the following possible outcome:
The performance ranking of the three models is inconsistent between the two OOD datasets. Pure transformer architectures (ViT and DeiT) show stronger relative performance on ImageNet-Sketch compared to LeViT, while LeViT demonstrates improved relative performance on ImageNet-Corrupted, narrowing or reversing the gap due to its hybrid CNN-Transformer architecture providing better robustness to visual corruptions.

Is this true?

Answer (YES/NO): NO